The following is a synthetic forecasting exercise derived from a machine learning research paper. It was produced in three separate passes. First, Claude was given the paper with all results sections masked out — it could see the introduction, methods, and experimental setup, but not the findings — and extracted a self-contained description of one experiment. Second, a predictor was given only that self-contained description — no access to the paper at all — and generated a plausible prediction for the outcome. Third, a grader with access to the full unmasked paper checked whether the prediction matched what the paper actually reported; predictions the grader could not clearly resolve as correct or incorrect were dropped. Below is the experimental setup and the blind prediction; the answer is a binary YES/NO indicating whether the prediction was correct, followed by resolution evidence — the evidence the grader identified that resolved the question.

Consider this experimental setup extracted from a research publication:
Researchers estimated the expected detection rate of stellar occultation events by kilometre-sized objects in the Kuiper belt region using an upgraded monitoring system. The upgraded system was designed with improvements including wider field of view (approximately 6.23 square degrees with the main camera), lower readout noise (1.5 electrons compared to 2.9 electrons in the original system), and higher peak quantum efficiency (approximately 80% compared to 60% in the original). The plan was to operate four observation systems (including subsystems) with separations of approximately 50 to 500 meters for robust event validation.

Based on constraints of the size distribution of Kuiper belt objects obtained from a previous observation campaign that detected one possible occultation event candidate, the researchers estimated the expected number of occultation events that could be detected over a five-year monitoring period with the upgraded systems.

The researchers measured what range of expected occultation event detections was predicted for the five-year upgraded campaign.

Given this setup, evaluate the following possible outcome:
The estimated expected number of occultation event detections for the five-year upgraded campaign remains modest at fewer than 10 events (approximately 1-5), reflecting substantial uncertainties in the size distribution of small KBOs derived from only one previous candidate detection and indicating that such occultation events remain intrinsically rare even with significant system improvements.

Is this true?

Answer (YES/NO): NO